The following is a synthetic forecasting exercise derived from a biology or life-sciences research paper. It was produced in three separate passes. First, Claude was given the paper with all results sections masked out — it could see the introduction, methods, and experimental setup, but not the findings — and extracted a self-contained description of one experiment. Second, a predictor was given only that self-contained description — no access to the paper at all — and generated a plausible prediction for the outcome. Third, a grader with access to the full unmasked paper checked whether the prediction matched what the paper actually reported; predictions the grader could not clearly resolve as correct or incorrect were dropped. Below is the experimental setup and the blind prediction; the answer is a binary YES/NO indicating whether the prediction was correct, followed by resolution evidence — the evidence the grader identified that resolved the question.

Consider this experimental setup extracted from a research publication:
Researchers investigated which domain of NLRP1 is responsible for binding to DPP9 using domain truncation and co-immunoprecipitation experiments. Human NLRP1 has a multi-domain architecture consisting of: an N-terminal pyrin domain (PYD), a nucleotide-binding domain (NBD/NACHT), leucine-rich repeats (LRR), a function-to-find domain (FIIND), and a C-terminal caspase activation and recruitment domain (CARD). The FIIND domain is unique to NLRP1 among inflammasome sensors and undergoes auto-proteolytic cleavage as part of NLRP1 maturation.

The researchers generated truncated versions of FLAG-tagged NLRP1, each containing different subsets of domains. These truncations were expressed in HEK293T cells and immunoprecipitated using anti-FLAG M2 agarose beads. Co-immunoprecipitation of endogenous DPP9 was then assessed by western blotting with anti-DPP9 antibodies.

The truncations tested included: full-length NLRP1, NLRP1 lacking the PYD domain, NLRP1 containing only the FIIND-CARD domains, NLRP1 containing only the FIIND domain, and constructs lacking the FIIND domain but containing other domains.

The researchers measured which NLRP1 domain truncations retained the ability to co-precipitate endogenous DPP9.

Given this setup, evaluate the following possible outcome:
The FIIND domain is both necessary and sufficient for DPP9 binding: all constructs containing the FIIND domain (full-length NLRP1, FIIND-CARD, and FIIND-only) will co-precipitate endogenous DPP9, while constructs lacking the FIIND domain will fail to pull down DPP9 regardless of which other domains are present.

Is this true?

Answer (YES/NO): YES